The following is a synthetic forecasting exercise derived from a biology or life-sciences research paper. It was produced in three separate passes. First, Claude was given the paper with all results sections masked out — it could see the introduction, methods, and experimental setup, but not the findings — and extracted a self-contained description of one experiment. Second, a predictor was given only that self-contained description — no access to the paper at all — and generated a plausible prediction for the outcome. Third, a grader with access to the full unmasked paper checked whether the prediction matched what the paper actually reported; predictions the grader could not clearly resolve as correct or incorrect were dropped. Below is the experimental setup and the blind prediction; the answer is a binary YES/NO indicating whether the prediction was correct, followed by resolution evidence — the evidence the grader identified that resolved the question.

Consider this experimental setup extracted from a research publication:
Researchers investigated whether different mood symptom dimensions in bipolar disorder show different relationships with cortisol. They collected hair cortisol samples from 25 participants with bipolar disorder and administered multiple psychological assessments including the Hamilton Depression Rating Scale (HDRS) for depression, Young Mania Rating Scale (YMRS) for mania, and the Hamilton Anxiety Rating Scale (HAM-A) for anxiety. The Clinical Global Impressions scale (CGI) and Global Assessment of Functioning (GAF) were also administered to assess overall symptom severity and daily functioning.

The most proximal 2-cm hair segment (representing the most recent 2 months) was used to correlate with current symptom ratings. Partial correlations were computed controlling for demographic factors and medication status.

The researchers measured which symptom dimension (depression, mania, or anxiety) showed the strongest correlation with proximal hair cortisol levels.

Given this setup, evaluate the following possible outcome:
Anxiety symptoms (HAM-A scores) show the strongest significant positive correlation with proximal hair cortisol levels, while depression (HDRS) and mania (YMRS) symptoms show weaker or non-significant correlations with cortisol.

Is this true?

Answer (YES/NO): NO